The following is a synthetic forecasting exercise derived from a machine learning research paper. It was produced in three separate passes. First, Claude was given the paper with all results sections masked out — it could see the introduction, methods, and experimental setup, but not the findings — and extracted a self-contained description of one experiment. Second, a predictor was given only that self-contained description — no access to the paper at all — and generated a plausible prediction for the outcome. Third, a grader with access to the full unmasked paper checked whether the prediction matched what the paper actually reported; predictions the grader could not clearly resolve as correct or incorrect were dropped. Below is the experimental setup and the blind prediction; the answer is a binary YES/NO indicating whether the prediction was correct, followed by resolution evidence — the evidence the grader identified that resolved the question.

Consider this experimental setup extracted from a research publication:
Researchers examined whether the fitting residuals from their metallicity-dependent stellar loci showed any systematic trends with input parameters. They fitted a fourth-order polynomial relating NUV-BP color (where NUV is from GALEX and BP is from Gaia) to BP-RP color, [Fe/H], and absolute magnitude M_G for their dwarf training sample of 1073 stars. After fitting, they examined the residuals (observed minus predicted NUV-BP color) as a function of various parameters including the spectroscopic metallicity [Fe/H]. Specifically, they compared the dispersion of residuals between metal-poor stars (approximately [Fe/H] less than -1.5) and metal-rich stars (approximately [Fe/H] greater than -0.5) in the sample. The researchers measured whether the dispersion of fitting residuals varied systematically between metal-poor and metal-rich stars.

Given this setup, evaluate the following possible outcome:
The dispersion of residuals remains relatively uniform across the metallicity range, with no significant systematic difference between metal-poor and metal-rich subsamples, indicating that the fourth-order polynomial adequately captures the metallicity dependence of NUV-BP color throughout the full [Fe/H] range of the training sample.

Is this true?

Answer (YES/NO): NO